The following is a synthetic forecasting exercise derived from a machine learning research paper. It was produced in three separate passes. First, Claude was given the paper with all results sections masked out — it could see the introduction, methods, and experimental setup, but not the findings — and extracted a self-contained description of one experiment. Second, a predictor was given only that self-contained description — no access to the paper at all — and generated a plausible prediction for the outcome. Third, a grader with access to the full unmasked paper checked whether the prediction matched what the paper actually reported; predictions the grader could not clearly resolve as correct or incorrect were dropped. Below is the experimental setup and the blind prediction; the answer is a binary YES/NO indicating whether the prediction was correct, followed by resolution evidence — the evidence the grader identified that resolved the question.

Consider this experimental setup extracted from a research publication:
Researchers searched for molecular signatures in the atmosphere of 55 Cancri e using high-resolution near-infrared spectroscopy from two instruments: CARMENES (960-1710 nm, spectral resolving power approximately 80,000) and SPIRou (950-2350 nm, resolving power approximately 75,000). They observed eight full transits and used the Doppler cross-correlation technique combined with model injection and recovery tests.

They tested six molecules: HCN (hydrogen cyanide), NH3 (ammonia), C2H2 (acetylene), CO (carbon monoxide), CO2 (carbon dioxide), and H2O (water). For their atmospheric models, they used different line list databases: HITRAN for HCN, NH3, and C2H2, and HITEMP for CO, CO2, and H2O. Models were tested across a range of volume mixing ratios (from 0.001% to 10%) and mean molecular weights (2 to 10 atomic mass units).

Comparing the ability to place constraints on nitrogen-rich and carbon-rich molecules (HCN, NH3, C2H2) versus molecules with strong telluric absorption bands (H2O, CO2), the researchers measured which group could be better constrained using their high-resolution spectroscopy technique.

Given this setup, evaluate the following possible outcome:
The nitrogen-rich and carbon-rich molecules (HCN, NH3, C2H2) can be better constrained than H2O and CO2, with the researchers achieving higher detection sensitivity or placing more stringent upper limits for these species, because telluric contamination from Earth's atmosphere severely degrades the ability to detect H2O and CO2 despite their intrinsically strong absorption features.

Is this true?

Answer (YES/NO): YES